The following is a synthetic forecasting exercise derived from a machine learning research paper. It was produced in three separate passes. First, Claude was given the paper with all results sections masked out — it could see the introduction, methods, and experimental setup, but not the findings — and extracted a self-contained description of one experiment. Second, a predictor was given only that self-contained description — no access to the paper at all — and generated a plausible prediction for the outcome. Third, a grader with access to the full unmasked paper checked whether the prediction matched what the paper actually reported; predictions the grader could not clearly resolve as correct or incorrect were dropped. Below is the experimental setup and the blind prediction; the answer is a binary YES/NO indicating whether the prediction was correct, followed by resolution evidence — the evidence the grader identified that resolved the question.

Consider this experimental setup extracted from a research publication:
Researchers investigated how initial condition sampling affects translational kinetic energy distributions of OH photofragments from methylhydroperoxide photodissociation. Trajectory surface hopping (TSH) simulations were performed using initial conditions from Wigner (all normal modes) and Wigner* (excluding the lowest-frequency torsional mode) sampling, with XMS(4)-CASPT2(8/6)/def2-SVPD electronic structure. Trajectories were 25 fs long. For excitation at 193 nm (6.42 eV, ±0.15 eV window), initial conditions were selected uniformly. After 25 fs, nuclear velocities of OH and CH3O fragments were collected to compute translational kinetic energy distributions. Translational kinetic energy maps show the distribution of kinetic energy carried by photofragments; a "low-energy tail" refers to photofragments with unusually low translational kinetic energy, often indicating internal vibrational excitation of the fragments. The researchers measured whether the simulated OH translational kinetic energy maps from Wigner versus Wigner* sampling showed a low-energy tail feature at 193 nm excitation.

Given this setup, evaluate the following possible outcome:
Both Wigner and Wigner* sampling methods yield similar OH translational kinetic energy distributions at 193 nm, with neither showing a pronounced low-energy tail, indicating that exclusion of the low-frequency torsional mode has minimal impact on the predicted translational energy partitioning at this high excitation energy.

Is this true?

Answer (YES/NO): NO